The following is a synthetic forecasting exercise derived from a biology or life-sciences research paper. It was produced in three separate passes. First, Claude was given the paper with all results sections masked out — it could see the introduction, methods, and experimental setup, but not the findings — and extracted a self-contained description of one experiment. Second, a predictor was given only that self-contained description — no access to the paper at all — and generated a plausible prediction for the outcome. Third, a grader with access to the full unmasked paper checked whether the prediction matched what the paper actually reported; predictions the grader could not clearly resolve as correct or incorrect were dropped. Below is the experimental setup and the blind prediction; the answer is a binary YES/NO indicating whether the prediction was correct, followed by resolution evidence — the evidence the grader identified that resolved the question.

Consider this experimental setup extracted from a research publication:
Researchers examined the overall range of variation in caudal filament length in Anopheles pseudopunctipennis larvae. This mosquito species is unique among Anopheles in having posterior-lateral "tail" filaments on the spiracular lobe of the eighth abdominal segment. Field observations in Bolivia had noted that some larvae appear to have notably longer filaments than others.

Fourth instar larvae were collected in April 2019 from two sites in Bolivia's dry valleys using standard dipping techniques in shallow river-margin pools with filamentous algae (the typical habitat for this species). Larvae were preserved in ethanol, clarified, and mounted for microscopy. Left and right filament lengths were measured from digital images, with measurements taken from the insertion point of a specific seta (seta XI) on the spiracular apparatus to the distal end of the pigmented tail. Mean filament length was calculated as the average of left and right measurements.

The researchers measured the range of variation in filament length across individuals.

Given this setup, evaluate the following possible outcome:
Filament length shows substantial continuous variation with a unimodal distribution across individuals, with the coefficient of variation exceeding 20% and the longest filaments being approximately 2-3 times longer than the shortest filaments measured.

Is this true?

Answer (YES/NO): NO